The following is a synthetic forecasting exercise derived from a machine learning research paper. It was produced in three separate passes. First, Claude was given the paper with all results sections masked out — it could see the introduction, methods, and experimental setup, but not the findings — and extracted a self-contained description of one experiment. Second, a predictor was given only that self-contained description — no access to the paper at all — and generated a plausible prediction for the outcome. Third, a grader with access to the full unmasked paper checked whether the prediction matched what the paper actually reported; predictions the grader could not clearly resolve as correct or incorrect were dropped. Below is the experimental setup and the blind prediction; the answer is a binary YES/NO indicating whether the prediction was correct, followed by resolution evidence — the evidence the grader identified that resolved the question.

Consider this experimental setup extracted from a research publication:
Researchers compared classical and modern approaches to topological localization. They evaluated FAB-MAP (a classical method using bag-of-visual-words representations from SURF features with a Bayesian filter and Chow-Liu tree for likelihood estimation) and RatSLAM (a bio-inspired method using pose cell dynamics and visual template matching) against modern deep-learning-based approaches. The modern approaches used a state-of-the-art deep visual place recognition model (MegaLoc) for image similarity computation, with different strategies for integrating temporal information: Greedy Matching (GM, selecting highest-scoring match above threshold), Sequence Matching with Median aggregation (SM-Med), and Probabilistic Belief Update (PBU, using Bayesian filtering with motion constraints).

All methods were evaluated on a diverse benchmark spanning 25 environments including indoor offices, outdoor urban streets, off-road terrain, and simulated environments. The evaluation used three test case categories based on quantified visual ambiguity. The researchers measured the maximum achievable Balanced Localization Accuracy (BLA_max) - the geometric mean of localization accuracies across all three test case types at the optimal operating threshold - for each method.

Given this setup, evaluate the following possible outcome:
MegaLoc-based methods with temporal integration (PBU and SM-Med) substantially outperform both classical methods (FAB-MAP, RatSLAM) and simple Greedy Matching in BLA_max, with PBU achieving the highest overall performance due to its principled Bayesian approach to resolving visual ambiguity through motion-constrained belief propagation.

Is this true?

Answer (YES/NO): NO